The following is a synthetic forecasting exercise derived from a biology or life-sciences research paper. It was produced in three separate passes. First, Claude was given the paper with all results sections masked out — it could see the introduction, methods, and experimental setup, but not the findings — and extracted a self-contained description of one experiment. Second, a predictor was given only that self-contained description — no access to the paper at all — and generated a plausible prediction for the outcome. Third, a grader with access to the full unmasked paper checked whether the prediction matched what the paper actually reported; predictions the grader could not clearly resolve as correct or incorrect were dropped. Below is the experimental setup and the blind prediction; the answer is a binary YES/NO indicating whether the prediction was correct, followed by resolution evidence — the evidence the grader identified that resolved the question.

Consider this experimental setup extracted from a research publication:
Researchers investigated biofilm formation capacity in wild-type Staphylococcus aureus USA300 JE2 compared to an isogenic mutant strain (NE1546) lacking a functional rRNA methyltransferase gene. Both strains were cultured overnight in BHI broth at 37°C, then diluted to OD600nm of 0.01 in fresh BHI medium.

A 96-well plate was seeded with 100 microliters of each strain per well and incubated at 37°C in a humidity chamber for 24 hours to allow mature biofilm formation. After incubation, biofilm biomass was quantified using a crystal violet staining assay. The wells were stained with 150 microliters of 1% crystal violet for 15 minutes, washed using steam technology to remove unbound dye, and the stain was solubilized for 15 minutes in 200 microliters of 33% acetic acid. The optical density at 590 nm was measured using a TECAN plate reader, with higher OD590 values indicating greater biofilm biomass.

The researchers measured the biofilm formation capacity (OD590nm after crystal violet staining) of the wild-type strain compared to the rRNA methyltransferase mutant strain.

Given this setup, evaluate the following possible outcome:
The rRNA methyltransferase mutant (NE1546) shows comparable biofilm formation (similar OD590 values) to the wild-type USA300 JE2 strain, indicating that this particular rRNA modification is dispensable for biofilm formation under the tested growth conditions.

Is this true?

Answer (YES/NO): NO